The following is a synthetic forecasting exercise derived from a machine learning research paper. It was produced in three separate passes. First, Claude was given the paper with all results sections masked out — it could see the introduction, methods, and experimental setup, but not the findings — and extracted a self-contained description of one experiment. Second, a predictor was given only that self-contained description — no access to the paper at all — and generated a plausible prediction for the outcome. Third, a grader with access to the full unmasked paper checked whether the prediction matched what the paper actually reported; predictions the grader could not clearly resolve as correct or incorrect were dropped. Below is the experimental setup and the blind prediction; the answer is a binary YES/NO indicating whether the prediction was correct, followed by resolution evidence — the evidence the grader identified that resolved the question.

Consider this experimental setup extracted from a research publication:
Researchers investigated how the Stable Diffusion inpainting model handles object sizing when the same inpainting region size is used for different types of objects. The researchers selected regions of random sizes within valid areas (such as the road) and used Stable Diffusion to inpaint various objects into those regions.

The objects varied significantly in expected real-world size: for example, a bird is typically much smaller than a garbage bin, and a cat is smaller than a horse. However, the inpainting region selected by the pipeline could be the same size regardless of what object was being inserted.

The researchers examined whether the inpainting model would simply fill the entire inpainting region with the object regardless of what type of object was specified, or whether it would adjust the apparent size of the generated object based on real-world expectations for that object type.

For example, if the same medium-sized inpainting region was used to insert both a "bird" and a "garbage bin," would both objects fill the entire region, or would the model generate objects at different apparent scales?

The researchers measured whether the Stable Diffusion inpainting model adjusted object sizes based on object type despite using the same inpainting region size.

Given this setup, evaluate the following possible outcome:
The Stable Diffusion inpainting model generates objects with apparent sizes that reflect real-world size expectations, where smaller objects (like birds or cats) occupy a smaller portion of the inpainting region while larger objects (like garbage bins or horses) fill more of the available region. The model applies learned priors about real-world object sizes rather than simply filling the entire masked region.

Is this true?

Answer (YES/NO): YES